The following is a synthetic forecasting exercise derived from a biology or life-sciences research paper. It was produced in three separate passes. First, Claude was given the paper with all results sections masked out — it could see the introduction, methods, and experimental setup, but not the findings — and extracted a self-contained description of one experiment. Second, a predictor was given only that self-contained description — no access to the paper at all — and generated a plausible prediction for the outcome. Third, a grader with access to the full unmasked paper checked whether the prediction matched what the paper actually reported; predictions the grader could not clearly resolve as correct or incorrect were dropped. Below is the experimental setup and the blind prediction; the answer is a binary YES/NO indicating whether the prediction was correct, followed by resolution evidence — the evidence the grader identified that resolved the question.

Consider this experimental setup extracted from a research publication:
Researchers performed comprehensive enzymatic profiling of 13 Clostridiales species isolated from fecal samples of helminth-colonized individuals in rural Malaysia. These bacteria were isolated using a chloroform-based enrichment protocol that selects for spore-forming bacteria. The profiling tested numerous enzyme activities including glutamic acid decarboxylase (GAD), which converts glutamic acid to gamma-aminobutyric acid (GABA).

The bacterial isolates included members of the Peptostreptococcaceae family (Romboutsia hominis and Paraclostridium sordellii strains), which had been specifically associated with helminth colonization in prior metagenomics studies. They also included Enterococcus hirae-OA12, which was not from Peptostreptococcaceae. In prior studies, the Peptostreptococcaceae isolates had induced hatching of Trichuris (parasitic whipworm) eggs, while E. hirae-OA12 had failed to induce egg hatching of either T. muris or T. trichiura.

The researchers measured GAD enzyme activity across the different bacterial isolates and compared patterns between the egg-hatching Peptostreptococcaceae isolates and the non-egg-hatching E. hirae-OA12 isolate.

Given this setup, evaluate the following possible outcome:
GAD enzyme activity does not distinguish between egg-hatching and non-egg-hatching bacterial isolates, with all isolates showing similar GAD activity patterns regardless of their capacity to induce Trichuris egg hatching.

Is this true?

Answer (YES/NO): NO